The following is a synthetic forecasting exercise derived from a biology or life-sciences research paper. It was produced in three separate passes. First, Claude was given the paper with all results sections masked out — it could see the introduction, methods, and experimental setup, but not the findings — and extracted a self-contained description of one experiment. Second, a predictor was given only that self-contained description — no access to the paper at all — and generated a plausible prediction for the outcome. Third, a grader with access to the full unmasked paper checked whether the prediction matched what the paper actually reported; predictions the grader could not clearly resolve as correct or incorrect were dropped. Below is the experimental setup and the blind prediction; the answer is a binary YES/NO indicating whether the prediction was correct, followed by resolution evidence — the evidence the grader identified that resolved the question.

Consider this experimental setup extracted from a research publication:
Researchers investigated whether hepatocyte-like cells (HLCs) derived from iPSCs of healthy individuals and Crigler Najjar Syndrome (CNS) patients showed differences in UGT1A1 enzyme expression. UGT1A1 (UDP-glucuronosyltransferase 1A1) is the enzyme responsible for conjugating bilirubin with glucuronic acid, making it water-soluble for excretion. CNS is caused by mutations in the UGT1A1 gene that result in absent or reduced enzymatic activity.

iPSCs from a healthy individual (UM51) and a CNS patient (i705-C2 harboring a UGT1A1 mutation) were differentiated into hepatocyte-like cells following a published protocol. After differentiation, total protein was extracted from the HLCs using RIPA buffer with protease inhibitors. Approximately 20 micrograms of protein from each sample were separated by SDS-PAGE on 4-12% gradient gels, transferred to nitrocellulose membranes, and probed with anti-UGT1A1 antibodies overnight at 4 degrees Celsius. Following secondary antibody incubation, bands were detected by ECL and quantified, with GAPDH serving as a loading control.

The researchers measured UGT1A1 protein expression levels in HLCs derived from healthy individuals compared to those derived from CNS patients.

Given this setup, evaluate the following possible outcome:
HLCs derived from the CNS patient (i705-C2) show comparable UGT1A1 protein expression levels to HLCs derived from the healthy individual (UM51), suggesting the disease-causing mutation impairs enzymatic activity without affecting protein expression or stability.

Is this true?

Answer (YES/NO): NO